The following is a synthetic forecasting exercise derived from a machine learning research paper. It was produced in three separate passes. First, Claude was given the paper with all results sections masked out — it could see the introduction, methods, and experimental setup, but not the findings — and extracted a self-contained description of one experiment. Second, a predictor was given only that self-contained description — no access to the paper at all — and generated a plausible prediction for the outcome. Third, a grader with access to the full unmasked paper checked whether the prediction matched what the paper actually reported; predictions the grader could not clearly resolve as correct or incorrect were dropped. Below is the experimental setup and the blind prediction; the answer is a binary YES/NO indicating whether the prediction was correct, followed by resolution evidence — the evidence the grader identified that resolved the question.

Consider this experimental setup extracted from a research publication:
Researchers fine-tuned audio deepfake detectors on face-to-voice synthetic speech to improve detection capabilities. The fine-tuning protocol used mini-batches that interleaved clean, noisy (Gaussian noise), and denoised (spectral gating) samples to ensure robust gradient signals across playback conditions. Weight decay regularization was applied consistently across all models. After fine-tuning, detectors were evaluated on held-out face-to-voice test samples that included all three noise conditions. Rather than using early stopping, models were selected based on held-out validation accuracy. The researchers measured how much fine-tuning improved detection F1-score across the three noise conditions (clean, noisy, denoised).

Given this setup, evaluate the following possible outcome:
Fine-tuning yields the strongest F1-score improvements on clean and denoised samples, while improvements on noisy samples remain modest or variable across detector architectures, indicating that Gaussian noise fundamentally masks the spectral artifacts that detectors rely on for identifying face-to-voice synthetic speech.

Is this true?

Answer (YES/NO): NO